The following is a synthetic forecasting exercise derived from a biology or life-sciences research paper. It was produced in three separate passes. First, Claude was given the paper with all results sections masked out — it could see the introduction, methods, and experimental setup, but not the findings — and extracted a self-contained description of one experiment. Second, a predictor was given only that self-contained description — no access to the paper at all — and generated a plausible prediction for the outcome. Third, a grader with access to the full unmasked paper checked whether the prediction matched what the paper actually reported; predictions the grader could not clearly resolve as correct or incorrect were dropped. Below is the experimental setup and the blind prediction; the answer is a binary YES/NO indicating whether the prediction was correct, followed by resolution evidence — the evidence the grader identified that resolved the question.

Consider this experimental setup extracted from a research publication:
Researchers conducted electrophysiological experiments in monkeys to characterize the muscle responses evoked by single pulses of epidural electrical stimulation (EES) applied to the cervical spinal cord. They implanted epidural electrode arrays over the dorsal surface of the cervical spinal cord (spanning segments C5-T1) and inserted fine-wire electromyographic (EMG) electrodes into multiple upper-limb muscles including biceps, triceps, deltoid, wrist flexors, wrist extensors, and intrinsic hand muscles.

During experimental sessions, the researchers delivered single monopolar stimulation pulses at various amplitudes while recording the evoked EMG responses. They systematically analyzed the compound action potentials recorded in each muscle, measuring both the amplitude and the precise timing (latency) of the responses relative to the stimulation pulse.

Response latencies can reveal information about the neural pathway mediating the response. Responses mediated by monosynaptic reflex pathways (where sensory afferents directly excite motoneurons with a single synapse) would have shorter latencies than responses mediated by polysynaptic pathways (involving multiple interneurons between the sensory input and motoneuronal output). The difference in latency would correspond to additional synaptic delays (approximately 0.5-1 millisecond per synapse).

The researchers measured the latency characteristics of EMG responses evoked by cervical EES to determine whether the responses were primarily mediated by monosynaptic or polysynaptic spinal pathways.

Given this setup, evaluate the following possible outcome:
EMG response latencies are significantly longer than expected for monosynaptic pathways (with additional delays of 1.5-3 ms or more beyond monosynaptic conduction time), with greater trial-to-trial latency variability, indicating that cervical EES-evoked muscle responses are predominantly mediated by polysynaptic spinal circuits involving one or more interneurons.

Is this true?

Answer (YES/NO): NO